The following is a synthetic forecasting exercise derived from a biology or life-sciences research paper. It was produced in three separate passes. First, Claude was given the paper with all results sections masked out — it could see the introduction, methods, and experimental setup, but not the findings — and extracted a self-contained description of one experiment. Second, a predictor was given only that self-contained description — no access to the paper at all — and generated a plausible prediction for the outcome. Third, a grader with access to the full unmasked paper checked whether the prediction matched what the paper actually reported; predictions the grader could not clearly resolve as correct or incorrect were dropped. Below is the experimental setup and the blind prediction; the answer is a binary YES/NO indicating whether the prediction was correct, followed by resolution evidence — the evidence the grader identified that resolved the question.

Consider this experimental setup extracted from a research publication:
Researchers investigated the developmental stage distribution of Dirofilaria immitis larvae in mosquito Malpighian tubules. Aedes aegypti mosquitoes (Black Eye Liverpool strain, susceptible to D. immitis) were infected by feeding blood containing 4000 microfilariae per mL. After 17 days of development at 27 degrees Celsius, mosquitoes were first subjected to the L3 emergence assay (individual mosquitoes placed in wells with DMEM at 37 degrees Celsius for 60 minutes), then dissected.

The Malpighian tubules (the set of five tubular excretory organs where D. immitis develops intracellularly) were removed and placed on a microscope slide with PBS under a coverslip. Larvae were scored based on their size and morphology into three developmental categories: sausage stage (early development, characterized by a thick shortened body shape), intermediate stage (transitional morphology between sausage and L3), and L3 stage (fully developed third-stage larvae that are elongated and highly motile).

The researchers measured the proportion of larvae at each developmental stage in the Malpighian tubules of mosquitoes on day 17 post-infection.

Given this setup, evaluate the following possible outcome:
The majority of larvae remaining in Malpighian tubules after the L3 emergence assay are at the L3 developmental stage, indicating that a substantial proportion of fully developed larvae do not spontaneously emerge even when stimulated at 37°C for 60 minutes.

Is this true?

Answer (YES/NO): NO